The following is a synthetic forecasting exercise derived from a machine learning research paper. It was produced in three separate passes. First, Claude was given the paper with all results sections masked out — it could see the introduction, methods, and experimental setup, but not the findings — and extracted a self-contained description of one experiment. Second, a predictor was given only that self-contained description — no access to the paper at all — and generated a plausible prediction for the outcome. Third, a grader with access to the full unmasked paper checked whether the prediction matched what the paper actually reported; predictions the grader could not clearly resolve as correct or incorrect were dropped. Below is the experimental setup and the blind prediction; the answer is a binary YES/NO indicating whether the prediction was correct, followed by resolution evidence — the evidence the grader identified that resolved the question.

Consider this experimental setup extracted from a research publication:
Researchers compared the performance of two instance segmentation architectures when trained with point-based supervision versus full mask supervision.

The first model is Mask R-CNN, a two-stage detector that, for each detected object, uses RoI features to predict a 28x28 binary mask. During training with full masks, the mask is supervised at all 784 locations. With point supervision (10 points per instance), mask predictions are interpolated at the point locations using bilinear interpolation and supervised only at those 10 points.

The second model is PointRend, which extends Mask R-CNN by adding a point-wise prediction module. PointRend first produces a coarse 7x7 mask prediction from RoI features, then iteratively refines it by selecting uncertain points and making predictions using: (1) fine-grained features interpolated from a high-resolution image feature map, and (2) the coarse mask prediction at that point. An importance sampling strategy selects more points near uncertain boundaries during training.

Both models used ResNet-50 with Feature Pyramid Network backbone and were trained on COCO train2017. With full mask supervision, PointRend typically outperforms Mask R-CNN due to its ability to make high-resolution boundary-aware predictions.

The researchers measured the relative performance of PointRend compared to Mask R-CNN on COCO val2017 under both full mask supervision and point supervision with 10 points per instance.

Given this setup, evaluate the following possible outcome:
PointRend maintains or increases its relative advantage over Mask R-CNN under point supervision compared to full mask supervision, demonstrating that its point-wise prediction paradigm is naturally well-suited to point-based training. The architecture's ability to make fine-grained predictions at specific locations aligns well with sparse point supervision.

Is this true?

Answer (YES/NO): NO